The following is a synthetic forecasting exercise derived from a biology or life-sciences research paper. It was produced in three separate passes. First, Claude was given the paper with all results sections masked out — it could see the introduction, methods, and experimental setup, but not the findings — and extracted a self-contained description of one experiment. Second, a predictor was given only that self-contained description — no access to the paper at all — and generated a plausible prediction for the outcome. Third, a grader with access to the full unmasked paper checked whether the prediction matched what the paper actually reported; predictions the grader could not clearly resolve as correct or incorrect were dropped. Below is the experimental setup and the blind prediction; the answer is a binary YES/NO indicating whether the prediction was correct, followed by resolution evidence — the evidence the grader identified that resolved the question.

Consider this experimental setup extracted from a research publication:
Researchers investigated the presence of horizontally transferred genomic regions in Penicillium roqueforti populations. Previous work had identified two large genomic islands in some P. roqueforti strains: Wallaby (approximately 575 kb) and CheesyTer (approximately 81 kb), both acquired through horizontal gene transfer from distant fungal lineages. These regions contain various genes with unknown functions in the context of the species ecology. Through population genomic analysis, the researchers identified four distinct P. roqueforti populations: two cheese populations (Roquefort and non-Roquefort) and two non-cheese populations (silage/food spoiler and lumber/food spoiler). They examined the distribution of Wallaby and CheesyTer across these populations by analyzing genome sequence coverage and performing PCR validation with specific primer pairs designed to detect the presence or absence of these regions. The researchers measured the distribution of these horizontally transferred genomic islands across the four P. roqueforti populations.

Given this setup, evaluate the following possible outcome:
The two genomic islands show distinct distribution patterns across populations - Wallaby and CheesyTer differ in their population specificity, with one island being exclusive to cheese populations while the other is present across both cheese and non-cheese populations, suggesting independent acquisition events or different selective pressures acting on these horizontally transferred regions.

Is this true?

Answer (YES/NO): NO